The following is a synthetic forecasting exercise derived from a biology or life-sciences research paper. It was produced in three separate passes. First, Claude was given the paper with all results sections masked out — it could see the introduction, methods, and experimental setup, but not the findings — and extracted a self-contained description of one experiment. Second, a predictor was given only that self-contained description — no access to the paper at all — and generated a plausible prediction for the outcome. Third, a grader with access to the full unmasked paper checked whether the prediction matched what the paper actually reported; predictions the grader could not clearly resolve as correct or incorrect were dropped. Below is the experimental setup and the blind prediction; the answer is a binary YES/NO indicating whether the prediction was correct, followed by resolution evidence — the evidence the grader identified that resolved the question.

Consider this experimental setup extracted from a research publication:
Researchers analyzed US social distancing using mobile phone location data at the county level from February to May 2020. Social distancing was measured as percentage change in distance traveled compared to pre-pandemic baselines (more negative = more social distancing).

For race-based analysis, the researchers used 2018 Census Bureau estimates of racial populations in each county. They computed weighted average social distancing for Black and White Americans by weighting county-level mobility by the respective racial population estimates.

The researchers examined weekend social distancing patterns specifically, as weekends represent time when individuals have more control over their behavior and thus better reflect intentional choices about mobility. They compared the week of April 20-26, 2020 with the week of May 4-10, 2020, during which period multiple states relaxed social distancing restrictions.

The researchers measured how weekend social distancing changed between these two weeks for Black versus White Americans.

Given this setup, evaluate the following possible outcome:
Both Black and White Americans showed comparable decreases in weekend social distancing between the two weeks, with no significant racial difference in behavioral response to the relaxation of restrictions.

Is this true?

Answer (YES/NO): NO